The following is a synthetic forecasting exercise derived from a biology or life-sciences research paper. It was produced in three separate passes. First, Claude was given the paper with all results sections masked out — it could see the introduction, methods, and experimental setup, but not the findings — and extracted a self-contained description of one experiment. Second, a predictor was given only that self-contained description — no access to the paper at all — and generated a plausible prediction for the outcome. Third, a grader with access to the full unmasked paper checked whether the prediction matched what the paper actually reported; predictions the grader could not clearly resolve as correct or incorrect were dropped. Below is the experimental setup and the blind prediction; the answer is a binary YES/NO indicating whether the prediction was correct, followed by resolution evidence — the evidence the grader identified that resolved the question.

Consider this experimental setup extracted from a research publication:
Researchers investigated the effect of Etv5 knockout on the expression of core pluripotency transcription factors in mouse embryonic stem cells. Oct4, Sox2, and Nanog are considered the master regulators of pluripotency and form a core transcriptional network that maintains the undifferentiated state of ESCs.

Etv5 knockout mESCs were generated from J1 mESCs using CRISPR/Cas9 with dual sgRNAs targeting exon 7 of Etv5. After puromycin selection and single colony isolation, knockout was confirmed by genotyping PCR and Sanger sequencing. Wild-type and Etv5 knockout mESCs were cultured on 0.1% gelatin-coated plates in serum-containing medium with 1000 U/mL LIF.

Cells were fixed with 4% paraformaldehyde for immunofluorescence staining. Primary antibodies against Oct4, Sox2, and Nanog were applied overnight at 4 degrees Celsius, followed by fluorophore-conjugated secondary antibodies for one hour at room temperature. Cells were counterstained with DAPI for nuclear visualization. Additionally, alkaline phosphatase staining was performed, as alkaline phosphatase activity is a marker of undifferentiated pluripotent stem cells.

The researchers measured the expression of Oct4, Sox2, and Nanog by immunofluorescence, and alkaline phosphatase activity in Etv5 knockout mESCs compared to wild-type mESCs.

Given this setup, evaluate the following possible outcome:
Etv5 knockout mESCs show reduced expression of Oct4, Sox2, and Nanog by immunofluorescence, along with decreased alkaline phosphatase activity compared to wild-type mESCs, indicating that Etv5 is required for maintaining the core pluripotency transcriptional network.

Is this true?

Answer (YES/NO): NO